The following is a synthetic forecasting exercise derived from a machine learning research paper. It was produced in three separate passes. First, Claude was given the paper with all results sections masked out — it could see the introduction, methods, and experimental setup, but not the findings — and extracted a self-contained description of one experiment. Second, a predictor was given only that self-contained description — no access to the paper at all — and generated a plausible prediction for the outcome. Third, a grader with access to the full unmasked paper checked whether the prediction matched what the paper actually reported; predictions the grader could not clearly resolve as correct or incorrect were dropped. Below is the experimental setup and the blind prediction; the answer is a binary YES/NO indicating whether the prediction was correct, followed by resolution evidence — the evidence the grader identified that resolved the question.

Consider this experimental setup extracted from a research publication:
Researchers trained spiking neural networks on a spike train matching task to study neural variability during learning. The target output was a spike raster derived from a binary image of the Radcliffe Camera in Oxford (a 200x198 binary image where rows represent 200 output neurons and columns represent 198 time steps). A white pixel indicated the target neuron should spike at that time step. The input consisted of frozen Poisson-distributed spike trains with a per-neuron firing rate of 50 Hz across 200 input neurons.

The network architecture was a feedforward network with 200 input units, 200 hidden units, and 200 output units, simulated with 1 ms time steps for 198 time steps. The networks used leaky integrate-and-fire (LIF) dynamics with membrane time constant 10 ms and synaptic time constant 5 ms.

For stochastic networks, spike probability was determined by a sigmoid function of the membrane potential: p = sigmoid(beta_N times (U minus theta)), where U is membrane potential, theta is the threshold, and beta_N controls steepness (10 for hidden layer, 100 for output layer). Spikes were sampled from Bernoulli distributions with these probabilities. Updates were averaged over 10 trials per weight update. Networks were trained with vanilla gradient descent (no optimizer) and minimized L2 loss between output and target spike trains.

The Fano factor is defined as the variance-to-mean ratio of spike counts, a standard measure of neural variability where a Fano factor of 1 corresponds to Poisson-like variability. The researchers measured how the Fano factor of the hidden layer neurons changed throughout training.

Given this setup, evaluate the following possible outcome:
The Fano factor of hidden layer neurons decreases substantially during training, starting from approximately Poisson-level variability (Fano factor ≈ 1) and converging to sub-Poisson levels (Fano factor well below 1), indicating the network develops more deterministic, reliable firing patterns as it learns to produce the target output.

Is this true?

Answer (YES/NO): NO